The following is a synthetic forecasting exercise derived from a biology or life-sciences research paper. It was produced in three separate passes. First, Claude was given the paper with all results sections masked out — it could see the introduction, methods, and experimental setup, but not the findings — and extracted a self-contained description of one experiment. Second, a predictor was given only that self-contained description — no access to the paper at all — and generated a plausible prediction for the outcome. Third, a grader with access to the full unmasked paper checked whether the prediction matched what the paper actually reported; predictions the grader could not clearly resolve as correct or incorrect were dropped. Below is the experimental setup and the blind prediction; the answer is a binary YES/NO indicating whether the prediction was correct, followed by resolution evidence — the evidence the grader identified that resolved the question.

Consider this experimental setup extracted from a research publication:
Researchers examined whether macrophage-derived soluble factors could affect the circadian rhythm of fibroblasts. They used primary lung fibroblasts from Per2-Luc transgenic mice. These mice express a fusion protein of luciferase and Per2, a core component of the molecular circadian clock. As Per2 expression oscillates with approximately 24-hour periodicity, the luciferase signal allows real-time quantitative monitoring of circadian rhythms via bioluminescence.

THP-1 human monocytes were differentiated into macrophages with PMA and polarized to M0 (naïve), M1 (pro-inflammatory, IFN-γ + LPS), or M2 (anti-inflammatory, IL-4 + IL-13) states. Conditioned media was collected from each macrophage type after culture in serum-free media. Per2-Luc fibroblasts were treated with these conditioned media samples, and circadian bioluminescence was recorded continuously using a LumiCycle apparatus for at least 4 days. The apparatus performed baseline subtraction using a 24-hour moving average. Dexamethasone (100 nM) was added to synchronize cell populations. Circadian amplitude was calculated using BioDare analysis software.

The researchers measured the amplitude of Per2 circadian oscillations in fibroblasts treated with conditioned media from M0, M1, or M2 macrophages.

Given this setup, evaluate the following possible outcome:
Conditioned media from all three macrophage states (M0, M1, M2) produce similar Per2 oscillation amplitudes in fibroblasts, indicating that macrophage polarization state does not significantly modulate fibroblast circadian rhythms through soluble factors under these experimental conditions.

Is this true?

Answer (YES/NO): NO